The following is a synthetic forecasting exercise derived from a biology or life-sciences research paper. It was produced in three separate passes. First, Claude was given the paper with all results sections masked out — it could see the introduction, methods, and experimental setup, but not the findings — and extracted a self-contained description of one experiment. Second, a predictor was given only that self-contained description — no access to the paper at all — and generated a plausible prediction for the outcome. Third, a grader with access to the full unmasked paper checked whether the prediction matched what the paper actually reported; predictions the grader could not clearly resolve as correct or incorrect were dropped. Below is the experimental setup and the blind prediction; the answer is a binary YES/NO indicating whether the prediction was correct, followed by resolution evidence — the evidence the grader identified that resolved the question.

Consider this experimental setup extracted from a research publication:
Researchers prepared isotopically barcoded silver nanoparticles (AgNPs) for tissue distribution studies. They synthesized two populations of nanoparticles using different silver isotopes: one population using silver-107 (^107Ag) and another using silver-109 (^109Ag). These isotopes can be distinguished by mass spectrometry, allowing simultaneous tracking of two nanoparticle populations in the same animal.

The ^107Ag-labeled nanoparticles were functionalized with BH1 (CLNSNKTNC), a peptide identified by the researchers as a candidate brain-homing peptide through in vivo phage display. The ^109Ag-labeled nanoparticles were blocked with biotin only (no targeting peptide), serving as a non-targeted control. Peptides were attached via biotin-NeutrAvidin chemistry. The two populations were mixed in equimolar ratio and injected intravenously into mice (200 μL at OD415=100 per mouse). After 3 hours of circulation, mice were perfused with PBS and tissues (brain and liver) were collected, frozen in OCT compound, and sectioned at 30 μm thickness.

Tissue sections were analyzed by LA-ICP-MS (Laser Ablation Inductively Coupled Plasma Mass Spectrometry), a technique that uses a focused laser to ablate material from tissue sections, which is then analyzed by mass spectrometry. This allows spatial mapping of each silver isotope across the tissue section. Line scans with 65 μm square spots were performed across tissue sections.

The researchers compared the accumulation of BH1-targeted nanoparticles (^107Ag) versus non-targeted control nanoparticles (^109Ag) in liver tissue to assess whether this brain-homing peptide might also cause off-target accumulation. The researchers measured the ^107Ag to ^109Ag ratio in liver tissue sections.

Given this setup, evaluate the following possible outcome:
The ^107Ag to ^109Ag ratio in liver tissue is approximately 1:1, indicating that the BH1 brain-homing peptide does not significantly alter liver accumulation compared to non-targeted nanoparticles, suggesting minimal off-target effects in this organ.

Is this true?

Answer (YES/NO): YES